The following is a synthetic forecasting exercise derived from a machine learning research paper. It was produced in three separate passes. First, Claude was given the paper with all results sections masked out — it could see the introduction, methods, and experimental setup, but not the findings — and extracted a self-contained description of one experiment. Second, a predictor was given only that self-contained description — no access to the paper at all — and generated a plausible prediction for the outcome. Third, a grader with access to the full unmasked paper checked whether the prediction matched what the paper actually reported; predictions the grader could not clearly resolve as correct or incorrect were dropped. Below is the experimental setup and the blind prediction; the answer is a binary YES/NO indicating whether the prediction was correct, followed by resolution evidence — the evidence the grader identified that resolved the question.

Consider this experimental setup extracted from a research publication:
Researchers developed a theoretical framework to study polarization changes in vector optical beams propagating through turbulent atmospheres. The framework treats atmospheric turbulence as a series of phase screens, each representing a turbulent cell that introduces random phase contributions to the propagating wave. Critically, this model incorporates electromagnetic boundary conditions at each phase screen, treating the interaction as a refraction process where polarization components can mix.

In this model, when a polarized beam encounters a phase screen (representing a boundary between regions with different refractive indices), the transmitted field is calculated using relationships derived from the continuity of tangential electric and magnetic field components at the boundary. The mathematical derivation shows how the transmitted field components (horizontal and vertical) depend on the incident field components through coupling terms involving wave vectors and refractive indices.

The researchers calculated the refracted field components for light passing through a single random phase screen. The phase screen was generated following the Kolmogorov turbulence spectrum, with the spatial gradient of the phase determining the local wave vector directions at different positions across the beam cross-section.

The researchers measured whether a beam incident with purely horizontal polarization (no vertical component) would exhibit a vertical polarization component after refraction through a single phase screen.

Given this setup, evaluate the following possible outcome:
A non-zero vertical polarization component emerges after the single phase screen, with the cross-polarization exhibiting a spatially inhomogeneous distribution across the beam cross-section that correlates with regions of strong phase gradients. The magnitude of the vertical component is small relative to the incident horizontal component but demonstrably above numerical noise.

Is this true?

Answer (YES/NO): YES